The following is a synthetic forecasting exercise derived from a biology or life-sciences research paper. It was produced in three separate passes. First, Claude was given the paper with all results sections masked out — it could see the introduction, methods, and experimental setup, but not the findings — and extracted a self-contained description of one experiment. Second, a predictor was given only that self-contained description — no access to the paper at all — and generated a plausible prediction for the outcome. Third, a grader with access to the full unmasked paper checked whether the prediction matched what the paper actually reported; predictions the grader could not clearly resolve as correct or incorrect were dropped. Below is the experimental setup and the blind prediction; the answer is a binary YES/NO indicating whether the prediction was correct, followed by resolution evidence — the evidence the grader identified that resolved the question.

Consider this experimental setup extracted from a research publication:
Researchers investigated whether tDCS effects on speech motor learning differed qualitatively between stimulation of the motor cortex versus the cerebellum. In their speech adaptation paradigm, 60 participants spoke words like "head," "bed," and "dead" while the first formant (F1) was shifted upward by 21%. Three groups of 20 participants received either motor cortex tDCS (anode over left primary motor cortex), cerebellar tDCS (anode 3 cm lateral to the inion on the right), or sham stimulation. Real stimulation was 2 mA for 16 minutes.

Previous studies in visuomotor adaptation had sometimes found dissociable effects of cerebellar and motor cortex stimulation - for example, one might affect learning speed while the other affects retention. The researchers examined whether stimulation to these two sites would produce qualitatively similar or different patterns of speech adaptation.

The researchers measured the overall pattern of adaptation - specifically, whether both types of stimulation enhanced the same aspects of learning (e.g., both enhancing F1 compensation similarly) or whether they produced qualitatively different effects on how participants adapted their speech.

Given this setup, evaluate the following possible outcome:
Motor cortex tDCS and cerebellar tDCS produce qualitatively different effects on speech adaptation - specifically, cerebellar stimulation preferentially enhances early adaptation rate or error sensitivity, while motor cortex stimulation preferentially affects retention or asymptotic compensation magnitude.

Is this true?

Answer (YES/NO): NO